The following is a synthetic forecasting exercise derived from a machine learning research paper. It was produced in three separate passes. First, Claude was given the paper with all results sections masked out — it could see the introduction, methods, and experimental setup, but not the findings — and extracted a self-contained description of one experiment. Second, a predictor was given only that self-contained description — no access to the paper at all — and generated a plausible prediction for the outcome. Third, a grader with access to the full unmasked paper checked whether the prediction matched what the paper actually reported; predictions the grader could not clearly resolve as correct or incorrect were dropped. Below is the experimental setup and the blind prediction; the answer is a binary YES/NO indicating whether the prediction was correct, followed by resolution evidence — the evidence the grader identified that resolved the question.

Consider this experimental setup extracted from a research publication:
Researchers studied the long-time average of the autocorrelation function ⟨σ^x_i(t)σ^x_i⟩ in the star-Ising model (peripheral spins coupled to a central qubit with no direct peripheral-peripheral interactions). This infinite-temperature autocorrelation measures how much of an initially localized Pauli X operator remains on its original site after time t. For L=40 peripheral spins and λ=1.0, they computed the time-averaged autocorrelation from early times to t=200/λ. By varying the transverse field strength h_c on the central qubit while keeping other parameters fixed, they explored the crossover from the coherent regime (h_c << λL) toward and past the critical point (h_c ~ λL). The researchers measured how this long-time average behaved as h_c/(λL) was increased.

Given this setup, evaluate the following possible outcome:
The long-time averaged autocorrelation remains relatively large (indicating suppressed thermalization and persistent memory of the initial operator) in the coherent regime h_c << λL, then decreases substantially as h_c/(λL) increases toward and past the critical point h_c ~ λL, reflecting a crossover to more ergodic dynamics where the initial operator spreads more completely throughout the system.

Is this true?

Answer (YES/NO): NO